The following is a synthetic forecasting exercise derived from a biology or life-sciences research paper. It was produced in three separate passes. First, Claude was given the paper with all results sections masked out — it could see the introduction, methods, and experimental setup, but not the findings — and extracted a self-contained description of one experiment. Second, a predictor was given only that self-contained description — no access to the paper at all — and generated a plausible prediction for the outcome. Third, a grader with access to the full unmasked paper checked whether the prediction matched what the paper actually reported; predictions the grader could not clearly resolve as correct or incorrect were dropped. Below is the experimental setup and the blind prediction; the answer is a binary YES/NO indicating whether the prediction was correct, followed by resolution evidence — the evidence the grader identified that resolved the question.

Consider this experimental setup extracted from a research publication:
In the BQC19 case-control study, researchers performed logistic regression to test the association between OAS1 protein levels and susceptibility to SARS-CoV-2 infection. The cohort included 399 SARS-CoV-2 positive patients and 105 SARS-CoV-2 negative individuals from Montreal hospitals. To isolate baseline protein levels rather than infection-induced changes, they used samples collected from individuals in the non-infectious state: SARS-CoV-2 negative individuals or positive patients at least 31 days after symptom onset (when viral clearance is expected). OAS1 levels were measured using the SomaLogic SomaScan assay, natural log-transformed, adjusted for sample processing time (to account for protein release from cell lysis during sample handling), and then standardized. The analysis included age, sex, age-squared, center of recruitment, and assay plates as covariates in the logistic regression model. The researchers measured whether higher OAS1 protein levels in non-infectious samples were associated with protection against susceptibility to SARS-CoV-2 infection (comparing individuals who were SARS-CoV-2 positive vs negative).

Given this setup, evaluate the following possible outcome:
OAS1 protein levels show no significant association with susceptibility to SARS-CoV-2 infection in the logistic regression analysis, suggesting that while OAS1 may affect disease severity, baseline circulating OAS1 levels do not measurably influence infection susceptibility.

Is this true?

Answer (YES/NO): NO